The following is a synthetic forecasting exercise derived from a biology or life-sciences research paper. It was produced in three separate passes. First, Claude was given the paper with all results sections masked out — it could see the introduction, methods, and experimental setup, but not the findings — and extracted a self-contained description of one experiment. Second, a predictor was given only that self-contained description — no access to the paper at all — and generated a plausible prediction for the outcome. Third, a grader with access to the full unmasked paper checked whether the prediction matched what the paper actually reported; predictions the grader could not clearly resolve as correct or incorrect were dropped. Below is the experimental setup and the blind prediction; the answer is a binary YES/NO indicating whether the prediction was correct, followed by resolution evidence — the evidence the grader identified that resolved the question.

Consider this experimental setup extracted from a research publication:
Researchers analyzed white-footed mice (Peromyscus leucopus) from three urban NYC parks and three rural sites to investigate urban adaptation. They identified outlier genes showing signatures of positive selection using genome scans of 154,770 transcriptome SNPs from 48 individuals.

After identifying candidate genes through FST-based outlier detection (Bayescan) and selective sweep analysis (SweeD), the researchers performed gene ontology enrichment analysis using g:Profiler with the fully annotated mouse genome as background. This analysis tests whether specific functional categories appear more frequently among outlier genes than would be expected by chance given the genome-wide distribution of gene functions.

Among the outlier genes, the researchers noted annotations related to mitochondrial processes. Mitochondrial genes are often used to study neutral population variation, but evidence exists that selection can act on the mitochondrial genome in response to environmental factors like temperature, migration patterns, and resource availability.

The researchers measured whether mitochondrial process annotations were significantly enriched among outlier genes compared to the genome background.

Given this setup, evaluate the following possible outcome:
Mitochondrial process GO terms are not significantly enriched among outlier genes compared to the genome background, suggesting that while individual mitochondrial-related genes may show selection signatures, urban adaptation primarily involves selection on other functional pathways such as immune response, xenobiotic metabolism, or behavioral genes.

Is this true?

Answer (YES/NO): YES